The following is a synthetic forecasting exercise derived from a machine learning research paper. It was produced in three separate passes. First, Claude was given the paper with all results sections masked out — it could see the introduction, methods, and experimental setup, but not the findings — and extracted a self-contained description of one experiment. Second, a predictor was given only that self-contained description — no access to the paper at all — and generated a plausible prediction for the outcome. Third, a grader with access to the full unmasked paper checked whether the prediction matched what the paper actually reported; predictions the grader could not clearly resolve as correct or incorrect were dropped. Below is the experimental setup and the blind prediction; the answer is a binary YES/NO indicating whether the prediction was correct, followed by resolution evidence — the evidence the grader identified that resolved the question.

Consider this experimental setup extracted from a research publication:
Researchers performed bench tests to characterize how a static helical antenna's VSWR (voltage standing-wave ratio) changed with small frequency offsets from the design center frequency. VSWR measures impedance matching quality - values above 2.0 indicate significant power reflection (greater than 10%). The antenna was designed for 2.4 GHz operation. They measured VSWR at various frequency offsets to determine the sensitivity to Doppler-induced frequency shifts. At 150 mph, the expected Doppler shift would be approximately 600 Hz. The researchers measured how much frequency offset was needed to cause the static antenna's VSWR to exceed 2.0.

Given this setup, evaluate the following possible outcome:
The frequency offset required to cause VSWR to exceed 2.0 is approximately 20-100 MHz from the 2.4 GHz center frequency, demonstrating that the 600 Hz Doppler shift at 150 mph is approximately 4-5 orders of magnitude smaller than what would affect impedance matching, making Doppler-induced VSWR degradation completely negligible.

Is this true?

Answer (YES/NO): NO